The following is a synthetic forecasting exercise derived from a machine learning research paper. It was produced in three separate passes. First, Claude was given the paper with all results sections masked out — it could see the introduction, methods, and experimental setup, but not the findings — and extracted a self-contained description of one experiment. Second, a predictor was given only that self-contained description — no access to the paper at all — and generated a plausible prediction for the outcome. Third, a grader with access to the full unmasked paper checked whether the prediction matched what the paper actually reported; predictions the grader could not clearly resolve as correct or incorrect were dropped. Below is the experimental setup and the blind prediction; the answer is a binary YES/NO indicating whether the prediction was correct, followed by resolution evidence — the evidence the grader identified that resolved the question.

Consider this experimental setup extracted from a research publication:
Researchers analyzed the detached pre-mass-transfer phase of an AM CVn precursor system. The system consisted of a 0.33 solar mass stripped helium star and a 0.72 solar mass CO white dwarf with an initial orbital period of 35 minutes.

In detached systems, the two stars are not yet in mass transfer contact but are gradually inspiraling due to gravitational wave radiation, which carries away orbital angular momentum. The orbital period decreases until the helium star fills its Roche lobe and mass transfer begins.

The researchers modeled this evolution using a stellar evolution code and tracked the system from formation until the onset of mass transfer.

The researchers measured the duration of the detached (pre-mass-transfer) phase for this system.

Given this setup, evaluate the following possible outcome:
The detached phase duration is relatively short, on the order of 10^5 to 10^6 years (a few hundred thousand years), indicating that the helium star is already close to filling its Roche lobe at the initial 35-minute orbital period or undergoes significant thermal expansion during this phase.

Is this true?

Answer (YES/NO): NO